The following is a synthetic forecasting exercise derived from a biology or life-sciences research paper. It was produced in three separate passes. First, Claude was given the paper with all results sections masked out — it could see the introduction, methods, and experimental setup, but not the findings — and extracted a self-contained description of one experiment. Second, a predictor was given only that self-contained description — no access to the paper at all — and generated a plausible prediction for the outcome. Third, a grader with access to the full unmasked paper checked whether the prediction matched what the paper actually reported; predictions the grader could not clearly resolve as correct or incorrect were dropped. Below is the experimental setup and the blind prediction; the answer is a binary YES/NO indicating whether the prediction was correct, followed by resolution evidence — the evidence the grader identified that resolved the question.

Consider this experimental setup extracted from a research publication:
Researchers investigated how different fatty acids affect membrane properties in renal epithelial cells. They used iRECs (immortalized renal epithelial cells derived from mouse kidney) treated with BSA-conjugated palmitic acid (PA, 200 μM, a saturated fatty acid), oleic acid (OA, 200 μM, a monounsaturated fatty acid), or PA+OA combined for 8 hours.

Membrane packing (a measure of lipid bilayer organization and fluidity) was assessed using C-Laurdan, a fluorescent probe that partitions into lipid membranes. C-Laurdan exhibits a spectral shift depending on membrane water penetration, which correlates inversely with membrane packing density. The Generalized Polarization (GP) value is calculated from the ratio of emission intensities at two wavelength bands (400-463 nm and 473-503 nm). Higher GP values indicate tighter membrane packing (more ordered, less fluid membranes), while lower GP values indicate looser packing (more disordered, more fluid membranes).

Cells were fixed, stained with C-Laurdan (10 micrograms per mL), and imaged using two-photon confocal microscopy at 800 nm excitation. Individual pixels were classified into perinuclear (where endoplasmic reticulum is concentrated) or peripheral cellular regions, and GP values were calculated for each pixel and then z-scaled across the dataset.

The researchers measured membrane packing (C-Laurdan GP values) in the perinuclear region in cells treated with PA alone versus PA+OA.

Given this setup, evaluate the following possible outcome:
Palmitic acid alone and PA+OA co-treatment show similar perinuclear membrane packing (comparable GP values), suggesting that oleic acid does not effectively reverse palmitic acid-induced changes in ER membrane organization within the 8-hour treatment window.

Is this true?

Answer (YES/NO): NO